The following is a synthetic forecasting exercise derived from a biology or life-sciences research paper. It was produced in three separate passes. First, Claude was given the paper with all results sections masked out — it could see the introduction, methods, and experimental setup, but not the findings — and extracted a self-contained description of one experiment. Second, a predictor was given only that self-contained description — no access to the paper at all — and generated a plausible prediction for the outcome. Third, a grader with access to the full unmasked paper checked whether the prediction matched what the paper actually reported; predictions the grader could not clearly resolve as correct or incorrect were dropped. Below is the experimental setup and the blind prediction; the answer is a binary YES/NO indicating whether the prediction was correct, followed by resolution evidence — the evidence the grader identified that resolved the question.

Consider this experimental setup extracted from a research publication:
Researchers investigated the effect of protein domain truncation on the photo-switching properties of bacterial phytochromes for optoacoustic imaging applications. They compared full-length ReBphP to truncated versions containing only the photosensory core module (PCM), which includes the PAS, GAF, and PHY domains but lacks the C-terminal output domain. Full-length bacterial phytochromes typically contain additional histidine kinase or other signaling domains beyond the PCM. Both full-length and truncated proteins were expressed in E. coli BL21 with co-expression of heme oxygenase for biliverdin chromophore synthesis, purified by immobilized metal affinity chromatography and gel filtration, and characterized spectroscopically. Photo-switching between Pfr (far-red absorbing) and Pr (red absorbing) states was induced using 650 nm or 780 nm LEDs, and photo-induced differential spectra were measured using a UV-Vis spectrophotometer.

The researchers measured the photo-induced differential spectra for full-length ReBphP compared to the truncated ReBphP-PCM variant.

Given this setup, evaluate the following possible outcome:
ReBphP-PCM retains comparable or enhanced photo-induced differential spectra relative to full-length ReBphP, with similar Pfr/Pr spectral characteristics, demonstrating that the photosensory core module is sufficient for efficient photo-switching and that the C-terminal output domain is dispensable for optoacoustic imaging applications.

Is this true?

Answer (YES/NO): YES